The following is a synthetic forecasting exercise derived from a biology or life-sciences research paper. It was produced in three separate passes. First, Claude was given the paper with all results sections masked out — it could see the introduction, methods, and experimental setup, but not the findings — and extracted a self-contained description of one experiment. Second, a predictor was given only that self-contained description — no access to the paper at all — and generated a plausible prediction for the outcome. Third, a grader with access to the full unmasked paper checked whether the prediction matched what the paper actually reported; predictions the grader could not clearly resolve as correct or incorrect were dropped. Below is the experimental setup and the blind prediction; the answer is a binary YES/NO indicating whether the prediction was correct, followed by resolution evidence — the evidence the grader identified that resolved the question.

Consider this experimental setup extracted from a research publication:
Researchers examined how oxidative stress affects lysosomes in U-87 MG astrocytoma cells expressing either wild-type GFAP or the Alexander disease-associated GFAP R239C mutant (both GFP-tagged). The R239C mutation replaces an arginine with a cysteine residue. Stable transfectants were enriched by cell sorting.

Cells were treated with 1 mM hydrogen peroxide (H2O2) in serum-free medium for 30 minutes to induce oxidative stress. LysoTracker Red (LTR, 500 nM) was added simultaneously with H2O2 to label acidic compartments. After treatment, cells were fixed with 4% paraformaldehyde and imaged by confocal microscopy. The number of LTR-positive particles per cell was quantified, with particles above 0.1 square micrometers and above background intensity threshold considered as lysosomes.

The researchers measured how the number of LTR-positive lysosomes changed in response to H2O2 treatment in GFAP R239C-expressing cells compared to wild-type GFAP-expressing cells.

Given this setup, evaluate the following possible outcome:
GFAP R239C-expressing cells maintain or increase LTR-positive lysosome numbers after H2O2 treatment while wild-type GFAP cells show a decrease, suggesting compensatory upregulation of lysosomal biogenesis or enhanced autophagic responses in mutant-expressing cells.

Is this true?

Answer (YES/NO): NO